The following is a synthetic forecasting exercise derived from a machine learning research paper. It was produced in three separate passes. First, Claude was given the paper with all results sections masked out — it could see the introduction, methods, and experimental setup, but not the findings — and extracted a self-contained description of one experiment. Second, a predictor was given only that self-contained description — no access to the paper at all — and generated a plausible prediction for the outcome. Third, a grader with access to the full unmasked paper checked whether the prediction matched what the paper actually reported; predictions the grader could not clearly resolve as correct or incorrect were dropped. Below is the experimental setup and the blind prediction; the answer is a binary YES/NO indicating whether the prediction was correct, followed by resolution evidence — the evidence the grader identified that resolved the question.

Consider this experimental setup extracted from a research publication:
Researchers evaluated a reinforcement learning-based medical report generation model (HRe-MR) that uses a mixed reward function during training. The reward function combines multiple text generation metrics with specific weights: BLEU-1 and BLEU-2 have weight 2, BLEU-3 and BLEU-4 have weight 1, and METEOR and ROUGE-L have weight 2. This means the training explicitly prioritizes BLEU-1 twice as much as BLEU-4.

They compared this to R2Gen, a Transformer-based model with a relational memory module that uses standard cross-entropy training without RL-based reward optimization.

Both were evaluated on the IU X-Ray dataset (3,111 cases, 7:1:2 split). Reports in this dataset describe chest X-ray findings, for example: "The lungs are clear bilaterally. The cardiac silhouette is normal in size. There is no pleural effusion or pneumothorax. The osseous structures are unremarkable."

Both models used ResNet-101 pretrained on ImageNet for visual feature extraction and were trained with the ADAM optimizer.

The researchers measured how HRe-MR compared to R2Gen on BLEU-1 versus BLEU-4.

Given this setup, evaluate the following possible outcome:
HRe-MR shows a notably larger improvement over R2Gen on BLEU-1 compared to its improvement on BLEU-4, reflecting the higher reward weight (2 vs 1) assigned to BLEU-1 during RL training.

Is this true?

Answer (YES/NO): NO